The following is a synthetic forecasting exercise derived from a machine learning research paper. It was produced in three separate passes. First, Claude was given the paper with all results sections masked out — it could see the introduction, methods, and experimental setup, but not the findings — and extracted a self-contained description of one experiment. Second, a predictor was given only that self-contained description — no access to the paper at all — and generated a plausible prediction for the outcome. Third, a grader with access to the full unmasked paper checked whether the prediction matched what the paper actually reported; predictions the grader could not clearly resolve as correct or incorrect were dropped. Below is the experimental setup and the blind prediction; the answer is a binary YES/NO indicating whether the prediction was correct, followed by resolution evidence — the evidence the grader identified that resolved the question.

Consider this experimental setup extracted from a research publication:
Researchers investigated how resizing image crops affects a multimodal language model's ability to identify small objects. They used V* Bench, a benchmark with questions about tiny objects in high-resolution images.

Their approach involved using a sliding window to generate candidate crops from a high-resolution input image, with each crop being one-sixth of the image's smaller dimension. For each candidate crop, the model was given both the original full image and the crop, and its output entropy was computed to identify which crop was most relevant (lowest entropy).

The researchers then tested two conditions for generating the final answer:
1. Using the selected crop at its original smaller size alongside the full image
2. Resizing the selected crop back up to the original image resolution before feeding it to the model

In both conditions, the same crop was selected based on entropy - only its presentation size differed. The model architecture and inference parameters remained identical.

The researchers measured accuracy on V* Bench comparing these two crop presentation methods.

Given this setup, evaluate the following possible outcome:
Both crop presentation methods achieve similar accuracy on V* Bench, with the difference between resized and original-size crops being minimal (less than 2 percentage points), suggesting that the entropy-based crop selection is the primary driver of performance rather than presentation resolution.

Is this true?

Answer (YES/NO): NO